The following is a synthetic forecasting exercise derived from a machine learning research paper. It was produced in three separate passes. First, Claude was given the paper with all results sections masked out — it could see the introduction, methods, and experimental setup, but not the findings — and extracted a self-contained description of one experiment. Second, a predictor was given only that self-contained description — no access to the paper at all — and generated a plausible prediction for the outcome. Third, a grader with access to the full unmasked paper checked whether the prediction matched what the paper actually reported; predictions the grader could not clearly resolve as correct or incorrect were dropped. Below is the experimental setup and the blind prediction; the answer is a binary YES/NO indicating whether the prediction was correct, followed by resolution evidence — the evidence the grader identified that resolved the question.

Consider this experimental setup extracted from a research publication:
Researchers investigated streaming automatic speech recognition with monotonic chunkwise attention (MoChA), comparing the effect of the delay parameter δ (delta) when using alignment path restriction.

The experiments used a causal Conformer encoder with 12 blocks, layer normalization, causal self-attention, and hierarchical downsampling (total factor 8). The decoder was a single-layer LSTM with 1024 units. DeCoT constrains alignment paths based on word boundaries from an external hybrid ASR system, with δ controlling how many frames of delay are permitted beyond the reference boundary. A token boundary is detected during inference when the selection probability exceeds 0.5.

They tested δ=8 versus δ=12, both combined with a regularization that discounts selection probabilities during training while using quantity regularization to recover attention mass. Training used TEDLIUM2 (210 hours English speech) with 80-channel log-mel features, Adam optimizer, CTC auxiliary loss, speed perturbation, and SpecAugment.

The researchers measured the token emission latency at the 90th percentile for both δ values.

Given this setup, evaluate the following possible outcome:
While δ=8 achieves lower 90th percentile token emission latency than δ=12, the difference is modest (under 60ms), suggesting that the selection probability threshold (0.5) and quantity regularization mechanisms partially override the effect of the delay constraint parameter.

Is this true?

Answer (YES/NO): NO